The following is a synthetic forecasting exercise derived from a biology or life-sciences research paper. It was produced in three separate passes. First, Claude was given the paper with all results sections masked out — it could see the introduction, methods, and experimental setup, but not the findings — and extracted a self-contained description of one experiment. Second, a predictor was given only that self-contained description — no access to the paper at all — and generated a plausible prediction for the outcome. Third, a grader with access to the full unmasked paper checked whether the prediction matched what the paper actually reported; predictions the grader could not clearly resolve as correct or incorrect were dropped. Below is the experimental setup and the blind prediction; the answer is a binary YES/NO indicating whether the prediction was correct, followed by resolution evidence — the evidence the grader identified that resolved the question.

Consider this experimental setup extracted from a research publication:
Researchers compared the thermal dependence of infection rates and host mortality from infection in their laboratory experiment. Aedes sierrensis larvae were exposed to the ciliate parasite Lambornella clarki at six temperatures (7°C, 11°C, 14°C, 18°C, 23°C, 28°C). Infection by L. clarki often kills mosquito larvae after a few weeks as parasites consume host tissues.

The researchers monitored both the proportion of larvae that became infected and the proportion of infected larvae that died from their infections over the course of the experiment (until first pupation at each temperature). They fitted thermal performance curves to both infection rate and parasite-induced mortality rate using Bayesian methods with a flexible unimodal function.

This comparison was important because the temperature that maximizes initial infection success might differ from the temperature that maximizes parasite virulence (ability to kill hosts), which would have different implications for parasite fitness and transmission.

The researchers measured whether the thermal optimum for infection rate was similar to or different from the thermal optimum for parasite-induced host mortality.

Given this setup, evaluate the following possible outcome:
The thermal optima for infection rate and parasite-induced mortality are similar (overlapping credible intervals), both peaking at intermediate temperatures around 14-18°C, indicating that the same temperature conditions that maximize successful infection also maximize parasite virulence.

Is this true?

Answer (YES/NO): NO